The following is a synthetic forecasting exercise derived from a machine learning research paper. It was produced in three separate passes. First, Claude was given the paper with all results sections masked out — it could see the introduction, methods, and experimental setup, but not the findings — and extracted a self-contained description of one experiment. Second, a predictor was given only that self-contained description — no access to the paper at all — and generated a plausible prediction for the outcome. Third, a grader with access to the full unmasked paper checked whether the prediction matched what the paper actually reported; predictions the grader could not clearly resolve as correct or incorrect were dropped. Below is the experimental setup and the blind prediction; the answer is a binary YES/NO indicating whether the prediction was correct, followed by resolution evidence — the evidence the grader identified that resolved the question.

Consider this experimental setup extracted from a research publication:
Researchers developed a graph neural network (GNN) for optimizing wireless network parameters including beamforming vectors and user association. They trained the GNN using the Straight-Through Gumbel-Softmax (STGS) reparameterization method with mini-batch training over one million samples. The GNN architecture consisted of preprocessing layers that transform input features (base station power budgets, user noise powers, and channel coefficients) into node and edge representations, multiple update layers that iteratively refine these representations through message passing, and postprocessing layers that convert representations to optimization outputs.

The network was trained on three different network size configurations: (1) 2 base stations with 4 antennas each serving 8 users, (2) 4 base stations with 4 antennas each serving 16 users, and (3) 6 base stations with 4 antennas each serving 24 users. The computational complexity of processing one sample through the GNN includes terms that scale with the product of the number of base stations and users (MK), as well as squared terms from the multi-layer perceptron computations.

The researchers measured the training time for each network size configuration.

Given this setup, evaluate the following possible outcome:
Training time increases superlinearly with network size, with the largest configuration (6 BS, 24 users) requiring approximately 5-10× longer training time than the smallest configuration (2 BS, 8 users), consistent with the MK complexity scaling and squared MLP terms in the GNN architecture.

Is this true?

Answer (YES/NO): YES